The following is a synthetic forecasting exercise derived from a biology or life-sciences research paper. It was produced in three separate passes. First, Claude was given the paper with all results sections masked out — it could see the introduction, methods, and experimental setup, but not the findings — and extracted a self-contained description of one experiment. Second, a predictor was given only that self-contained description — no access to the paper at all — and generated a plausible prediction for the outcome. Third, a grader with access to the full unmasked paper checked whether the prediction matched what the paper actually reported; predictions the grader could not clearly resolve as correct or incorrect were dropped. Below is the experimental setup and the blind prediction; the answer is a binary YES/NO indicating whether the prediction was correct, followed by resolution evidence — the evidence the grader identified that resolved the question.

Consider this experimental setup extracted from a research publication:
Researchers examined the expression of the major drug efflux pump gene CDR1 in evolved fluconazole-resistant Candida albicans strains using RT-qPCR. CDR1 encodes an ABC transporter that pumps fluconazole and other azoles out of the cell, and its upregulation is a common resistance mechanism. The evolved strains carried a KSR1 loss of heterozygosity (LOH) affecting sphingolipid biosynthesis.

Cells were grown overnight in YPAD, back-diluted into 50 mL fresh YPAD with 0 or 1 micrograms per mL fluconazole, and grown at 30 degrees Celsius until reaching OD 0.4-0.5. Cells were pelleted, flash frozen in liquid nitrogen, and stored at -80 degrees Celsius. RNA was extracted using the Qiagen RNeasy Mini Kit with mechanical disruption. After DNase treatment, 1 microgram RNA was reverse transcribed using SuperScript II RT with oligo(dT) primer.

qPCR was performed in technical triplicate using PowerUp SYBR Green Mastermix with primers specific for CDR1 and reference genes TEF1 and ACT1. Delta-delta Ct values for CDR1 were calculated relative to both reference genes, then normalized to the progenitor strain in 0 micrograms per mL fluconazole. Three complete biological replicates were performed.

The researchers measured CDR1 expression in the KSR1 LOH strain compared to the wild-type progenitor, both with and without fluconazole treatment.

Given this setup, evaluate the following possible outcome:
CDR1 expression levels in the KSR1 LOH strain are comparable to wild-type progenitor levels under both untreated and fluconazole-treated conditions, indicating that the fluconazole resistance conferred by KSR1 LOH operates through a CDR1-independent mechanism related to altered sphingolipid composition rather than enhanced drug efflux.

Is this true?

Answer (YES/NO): NO